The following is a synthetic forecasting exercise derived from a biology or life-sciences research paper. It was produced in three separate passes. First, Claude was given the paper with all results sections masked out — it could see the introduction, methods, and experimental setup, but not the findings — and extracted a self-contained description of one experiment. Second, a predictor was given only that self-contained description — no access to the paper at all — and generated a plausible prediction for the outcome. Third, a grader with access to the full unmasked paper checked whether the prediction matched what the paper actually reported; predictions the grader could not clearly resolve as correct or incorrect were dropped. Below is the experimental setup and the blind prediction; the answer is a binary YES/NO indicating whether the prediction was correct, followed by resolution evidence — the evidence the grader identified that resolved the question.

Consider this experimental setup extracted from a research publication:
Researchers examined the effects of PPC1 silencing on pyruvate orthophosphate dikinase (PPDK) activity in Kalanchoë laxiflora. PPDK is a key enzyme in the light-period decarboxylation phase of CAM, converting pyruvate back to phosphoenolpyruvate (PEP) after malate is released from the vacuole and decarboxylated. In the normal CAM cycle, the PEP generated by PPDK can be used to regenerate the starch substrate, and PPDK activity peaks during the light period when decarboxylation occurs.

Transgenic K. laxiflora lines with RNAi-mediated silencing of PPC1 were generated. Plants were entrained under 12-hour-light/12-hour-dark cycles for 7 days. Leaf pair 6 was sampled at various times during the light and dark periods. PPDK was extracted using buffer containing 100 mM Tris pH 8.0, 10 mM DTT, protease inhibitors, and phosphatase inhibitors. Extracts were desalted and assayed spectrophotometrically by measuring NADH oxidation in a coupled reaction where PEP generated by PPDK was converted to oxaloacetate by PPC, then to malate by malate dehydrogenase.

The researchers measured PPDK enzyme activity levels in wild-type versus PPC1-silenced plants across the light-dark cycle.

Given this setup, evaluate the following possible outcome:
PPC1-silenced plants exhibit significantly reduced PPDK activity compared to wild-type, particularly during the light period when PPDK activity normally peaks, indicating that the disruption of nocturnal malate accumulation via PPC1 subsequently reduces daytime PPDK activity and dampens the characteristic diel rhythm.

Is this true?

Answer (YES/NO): YES